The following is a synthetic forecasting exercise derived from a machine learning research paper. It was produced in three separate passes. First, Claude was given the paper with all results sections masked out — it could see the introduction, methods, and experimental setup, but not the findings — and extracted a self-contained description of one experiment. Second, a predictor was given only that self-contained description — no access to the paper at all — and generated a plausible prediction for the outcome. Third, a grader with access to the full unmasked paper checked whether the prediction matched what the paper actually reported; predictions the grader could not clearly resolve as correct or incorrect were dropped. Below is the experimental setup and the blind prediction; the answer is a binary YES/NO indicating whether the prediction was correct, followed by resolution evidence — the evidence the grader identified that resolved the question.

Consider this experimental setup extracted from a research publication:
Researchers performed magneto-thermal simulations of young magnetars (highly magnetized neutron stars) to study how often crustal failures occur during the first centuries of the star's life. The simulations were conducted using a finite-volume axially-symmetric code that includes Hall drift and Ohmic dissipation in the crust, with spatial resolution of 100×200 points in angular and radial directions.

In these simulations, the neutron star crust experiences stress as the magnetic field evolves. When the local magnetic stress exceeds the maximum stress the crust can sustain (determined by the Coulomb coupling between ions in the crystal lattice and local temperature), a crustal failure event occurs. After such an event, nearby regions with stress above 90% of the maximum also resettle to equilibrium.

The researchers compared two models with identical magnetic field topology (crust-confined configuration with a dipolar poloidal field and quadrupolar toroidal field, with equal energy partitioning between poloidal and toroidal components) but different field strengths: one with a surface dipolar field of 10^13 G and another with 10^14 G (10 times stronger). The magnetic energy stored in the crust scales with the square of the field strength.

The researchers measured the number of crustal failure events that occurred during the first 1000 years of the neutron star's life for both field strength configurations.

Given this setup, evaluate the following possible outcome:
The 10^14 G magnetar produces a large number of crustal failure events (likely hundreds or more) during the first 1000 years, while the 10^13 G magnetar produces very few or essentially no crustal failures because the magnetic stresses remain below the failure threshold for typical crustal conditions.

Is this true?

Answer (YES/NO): YES